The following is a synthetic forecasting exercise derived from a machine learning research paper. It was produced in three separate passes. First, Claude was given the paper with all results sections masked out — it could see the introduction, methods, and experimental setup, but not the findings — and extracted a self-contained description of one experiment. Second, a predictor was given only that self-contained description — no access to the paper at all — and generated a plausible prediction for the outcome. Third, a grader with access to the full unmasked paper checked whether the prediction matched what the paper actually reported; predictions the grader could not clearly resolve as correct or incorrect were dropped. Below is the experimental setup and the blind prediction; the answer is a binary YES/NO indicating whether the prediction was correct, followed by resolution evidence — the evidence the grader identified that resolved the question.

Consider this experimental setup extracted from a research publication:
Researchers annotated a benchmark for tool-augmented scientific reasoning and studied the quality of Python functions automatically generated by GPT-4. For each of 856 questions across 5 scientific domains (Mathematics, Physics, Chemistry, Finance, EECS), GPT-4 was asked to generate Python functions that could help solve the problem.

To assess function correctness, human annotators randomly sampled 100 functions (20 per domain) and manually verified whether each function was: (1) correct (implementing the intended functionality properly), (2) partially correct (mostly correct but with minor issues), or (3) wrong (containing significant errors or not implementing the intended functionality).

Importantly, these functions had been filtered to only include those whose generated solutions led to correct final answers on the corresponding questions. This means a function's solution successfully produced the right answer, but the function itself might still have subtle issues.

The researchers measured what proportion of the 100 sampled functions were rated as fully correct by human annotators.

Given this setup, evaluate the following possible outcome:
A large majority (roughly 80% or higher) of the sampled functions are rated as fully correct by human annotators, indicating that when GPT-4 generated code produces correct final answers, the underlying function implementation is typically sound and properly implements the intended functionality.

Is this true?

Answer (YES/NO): YES